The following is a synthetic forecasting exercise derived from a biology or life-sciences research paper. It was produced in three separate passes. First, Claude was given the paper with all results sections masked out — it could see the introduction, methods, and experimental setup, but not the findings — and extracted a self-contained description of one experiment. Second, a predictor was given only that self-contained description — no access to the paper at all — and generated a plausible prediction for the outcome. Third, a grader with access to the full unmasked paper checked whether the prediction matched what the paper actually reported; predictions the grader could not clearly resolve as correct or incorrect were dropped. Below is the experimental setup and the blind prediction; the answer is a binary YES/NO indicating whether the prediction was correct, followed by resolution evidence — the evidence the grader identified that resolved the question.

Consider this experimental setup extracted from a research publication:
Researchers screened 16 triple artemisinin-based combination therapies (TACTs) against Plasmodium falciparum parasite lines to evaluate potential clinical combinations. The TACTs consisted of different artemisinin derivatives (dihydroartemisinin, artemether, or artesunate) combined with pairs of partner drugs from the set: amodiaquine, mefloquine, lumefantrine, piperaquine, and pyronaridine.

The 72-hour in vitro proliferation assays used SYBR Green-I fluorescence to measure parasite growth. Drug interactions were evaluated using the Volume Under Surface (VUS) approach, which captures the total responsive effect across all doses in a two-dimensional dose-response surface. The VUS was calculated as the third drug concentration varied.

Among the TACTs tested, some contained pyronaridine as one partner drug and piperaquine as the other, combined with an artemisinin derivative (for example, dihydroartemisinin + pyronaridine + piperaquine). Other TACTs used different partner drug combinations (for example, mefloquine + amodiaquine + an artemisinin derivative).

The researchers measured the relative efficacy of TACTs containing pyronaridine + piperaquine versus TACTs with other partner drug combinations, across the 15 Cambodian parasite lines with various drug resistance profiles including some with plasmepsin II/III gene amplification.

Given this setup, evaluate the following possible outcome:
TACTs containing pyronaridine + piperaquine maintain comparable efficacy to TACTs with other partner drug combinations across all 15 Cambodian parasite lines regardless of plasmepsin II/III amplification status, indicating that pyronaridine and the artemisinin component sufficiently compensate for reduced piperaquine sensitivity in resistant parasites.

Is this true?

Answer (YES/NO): NO